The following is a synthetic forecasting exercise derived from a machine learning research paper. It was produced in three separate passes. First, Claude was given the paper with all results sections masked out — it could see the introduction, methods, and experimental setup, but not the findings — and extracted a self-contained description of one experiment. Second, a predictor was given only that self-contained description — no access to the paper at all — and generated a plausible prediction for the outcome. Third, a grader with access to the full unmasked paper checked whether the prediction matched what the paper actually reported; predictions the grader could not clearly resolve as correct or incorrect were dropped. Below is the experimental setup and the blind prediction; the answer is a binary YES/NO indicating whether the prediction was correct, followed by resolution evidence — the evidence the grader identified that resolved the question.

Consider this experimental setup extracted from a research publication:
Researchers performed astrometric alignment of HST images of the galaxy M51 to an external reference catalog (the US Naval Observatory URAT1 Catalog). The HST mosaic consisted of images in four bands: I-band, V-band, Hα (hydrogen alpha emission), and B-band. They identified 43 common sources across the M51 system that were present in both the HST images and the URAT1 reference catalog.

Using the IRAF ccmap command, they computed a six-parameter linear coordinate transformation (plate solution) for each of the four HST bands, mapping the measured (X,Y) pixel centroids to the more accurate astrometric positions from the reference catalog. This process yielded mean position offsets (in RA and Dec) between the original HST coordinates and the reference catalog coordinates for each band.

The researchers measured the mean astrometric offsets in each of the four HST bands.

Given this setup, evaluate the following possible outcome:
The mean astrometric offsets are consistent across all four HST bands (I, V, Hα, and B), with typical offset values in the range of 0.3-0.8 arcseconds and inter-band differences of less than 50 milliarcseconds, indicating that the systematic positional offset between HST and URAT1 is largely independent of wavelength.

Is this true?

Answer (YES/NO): NO